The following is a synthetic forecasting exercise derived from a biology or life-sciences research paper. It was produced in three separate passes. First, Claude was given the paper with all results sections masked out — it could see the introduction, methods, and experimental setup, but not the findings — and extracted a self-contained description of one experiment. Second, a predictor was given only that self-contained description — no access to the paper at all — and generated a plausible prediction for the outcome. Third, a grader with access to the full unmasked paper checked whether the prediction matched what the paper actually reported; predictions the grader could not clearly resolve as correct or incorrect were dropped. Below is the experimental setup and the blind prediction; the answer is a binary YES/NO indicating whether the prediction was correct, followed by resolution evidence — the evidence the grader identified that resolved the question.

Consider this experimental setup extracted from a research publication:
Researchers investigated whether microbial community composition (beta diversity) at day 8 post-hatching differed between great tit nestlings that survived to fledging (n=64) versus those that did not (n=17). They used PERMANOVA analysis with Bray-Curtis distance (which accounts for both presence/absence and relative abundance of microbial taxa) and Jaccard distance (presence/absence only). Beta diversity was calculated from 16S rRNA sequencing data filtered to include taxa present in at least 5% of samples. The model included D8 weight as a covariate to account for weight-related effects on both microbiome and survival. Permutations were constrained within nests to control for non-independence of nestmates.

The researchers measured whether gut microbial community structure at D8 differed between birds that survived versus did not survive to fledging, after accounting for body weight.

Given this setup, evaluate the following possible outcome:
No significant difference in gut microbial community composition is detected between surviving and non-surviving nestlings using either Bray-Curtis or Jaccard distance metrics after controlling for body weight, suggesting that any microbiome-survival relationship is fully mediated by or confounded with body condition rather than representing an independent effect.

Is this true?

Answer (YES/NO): YES